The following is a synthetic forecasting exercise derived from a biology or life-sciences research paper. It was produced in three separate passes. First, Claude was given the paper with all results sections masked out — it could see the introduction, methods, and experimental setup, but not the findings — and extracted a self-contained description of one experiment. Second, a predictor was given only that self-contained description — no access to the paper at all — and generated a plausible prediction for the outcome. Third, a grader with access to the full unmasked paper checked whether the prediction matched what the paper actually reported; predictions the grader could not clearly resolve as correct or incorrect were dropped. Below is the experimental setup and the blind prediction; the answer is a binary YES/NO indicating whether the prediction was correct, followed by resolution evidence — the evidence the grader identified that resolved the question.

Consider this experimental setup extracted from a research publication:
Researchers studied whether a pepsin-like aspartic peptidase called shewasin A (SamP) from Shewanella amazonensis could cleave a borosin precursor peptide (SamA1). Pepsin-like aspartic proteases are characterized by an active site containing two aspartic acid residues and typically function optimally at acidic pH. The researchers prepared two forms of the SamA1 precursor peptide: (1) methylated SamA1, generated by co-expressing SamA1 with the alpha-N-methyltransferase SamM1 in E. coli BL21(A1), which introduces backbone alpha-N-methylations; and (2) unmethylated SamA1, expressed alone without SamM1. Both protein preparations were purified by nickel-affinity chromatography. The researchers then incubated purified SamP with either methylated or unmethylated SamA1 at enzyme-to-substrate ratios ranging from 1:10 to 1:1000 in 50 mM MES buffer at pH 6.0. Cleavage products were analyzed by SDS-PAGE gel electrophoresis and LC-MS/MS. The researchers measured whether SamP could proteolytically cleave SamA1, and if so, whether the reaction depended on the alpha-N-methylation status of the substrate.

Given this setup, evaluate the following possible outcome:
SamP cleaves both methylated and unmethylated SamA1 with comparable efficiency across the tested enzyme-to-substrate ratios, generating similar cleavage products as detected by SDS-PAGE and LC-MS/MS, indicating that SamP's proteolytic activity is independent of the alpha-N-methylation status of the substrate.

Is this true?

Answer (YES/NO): NO